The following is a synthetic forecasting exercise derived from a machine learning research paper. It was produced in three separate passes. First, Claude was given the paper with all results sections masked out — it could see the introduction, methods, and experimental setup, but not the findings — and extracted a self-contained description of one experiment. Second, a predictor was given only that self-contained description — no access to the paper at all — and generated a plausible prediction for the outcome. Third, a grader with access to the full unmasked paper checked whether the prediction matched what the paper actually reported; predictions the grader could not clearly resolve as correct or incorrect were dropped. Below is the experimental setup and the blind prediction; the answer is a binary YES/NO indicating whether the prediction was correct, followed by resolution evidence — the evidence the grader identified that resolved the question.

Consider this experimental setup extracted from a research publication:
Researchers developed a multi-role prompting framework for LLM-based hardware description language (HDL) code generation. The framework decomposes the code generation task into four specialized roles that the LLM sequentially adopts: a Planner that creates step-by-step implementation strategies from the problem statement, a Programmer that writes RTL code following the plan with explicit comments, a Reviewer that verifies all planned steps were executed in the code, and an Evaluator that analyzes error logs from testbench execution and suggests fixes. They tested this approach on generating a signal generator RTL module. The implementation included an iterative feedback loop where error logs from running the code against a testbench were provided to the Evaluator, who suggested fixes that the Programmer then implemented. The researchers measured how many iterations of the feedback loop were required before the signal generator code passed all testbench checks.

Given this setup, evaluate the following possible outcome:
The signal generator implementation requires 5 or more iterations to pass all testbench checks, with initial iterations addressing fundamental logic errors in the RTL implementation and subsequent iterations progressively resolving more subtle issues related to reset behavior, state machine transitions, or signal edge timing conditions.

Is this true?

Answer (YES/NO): NO